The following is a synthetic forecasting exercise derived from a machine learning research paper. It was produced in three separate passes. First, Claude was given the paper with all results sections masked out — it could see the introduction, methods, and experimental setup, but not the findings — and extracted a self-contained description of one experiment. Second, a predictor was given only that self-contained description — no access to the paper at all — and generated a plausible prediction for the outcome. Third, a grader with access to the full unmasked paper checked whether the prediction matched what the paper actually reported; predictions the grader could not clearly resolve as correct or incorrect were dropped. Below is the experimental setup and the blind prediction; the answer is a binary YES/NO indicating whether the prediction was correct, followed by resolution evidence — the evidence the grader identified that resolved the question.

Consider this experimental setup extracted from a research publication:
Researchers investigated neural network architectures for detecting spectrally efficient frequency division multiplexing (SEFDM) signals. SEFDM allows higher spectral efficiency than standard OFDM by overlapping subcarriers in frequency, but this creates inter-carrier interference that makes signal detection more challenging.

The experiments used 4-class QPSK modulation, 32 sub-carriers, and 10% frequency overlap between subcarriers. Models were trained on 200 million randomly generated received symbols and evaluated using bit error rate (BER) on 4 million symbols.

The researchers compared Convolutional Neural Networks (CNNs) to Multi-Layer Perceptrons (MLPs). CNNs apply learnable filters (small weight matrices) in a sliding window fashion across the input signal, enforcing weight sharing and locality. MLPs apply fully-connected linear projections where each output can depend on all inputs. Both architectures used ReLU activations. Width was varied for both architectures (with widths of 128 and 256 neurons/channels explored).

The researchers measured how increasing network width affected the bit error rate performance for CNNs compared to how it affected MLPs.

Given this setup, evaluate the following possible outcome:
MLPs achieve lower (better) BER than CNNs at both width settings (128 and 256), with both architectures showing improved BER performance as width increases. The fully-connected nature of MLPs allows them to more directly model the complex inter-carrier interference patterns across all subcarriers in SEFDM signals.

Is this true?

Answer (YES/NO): NO